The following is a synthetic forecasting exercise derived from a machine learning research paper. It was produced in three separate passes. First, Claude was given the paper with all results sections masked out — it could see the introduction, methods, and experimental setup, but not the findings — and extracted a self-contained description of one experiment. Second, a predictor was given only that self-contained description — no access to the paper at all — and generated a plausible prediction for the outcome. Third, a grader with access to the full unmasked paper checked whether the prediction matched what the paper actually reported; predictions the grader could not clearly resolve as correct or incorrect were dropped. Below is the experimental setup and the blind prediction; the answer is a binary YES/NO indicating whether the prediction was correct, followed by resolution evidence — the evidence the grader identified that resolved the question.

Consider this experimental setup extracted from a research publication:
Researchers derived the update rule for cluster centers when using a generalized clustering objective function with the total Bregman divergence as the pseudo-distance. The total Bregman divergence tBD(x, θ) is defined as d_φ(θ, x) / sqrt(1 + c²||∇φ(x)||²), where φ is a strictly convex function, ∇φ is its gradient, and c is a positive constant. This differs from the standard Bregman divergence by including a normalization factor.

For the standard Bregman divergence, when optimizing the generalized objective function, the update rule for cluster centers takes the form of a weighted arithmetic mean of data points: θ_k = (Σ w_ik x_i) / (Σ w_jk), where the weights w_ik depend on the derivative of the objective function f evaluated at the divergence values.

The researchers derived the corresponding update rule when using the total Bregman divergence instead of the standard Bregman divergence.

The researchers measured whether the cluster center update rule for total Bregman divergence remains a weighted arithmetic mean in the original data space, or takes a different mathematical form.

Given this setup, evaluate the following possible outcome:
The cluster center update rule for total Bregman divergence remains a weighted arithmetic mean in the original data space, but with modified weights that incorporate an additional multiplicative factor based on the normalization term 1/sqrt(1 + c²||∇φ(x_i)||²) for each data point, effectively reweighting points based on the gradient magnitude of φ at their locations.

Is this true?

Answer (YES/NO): NO